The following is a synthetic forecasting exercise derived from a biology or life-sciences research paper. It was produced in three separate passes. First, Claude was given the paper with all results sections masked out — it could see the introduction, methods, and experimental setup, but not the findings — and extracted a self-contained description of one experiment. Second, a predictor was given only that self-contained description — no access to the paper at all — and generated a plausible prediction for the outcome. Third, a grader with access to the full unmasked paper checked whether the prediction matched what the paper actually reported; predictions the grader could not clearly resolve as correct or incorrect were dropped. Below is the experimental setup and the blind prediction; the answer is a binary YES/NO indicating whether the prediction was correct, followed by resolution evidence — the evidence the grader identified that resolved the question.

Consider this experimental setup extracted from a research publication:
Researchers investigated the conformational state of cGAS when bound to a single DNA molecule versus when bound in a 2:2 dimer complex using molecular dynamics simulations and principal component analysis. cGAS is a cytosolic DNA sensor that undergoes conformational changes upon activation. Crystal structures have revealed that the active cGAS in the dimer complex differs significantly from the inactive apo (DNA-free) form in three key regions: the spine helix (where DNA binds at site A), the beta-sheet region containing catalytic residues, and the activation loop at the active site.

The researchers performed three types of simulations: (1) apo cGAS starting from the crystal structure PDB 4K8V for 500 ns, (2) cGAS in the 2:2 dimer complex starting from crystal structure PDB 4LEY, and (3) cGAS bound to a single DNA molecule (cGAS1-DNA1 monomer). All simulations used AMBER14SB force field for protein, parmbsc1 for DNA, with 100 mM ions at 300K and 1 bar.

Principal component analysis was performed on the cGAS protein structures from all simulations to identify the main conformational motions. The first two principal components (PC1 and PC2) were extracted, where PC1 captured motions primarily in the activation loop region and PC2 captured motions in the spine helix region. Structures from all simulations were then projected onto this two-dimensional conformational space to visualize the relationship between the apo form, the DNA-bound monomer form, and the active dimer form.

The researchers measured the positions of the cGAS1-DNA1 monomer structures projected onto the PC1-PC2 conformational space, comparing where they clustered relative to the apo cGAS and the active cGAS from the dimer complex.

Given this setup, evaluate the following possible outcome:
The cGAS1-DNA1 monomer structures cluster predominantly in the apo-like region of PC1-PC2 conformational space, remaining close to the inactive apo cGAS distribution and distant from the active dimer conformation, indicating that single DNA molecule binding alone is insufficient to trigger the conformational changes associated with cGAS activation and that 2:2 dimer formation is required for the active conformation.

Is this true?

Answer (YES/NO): NO